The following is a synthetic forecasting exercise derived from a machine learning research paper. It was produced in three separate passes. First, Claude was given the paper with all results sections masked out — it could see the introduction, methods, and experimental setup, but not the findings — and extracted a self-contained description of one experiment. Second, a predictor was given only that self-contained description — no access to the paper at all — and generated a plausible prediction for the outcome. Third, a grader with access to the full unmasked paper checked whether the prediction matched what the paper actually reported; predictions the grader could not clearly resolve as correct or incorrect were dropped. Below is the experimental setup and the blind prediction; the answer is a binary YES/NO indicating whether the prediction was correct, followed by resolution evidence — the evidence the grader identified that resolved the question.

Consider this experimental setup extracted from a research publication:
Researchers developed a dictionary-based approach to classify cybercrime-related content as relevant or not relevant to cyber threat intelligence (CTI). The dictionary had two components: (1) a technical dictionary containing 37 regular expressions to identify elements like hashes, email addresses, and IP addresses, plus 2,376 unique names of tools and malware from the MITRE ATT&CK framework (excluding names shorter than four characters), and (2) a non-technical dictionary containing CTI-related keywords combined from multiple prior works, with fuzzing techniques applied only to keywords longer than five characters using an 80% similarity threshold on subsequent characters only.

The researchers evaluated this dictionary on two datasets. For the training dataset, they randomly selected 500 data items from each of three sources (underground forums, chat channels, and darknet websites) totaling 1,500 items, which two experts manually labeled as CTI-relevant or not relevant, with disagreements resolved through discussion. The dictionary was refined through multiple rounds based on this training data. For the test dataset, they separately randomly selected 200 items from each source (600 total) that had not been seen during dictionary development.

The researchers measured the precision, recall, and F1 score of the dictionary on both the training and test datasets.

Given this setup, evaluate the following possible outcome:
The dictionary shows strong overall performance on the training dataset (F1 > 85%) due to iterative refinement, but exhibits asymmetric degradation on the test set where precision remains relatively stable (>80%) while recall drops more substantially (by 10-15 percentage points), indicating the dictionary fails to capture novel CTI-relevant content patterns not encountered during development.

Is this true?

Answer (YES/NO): NO